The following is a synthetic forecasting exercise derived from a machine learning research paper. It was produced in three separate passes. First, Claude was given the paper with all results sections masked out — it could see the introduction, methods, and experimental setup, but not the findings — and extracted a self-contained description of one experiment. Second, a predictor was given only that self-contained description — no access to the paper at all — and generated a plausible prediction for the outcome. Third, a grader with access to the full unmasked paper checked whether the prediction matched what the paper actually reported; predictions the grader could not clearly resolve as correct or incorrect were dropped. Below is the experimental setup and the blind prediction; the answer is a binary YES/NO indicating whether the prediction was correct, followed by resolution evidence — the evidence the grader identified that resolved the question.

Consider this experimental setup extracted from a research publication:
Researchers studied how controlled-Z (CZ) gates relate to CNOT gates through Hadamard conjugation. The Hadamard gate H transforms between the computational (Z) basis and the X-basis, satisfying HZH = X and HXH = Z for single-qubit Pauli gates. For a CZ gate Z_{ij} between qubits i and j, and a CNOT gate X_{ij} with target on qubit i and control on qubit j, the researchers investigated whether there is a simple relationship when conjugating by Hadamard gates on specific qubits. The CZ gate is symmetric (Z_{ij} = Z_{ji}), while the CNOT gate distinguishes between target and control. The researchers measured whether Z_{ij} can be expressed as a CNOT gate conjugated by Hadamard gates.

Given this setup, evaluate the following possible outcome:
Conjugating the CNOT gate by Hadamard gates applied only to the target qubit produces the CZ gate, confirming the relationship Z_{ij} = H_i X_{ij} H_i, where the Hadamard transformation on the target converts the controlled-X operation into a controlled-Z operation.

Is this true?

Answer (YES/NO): YES